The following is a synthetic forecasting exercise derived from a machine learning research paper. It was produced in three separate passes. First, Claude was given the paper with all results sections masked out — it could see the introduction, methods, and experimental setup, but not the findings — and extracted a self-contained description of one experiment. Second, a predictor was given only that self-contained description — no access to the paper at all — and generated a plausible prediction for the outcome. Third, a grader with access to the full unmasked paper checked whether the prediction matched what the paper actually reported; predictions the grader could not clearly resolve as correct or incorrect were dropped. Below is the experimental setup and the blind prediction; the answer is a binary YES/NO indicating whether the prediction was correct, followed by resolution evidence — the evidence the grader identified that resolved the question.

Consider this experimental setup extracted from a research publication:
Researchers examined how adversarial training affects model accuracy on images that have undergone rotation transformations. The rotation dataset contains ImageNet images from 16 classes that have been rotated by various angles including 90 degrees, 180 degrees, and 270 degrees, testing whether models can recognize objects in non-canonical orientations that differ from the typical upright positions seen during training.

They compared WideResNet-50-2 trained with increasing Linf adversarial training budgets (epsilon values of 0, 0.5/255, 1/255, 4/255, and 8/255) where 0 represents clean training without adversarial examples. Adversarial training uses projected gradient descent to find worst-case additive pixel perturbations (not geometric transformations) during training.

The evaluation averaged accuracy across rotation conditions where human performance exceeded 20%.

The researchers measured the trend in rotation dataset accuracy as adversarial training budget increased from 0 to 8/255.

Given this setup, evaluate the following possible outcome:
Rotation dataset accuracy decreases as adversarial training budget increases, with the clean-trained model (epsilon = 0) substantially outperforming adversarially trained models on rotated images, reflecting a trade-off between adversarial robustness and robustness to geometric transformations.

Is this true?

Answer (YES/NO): YES